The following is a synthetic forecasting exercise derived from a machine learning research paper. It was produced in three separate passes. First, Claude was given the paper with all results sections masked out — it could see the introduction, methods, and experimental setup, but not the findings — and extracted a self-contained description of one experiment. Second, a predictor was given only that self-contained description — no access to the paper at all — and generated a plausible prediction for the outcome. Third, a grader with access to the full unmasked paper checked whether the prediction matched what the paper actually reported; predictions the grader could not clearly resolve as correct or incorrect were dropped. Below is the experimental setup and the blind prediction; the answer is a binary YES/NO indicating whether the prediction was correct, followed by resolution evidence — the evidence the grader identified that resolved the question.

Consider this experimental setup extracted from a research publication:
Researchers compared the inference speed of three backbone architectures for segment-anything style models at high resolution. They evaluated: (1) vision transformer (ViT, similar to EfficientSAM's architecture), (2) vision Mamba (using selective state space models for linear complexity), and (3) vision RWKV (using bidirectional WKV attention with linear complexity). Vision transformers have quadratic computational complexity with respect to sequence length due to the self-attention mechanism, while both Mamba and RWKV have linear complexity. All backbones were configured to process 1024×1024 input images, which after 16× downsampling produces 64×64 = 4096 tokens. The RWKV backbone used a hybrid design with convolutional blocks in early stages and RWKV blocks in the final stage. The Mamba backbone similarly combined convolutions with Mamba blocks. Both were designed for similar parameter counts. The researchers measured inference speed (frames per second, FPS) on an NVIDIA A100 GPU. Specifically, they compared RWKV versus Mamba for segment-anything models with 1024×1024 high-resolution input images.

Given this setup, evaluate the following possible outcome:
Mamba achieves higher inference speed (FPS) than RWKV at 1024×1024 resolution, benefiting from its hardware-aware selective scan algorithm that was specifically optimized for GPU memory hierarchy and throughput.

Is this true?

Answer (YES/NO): NO